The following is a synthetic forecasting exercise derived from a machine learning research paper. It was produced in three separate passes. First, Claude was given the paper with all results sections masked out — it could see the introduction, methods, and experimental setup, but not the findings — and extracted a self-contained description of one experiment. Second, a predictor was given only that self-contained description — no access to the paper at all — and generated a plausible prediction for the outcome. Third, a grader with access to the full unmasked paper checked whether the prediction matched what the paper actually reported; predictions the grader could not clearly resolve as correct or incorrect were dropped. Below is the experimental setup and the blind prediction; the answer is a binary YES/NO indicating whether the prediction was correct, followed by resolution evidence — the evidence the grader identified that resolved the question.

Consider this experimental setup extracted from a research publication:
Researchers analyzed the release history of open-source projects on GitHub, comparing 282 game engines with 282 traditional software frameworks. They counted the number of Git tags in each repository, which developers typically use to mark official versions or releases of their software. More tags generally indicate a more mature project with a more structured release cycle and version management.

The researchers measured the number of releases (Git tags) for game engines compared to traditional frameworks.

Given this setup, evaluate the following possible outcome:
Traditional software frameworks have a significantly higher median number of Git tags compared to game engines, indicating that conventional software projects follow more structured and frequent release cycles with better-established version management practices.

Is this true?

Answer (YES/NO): YES